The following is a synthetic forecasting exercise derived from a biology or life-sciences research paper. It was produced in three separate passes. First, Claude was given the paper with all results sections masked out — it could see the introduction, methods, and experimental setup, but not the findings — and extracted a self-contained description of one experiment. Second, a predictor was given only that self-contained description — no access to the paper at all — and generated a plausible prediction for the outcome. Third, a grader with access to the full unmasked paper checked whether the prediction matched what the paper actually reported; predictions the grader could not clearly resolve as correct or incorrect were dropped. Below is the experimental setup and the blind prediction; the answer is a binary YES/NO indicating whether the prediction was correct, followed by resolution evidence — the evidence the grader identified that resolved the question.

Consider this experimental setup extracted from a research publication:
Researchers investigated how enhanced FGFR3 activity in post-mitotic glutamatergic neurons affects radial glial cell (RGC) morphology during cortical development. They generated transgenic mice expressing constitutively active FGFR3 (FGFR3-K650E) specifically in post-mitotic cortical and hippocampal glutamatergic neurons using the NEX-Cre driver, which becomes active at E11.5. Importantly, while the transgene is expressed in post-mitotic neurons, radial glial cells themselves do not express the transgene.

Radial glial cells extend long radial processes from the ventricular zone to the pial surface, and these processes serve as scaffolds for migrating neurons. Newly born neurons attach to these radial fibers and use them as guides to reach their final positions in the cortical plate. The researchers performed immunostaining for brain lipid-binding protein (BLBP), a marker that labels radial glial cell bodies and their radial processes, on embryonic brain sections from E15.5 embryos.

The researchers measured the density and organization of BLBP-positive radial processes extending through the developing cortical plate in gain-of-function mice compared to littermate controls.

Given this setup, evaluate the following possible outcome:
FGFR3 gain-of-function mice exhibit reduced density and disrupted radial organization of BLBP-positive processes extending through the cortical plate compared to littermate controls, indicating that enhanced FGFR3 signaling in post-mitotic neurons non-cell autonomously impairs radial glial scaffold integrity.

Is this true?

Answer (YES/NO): YES